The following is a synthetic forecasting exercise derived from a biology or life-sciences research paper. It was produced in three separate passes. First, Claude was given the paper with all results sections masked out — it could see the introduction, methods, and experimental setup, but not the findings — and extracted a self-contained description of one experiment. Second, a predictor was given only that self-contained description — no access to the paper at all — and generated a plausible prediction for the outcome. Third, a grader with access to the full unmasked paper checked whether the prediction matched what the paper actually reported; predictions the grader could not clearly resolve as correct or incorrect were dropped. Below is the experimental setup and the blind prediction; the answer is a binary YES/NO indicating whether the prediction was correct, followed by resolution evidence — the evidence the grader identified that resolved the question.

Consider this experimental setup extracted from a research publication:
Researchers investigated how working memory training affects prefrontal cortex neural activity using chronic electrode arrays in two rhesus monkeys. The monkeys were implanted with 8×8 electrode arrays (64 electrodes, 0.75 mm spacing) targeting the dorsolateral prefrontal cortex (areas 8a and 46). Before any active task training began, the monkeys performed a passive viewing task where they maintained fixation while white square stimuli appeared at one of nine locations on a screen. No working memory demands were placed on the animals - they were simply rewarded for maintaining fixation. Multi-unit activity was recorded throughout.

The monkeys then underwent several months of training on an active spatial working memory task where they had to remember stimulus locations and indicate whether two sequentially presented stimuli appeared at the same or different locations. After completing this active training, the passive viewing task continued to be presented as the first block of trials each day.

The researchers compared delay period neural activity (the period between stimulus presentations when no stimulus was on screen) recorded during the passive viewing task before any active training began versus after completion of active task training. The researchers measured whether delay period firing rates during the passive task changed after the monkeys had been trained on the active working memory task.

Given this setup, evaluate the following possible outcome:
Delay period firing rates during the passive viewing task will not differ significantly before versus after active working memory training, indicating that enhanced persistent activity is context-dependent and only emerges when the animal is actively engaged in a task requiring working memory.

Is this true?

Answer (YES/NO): NO